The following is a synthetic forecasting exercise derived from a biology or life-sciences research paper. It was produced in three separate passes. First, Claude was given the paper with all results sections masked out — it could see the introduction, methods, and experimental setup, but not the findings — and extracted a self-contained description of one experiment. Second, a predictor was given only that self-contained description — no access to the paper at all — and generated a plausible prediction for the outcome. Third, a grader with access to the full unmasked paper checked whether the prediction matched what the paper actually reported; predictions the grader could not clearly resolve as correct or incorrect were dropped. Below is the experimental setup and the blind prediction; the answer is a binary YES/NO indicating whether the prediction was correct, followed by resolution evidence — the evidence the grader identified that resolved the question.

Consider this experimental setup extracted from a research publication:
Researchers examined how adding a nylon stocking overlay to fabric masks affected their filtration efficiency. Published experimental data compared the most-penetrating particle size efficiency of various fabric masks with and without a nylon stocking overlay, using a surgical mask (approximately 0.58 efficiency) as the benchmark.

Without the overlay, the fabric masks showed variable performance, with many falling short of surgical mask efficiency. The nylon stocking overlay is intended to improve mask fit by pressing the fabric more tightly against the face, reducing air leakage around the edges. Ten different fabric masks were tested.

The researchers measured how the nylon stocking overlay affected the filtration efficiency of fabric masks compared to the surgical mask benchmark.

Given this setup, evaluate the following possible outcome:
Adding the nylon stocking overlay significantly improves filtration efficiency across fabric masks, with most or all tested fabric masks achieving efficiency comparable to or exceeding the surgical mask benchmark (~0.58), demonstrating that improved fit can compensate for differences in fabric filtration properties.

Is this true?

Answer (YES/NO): NO